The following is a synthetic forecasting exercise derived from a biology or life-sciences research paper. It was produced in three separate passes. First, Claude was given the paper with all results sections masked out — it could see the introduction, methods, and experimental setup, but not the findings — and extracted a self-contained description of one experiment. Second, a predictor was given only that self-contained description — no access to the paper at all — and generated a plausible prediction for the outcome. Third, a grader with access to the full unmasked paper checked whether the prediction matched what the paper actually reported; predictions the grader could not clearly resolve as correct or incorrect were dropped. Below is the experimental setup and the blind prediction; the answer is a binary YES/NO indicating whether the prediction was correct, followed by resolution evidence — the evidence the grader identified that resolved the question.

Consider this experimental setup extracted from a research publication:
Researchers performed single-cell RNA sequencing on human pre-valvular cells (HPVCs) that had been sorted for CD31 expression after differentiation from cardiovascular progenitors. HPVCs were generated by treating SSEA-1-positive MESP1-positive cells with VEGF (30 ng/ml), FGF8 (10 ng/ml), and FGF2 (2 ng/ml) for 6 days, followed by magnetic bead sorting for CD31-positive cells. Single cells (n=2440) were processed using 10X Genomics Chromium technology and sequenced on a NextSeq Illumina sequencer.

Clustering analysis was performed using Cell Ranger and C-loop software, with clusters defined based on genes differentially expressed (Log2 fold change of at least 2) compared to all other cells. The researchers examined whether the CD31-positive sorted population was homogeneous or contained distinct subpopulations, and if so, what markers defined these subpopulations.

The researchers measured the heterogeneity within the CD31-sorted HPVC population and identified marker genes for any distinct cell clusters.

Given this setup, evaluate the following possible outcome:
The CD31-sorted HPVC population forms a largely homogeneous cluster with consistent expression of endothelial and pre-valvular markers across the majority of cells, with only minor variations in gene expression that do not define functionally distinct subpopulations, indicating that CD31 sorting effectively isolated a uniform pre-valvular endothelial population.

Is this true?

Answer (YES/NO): NO